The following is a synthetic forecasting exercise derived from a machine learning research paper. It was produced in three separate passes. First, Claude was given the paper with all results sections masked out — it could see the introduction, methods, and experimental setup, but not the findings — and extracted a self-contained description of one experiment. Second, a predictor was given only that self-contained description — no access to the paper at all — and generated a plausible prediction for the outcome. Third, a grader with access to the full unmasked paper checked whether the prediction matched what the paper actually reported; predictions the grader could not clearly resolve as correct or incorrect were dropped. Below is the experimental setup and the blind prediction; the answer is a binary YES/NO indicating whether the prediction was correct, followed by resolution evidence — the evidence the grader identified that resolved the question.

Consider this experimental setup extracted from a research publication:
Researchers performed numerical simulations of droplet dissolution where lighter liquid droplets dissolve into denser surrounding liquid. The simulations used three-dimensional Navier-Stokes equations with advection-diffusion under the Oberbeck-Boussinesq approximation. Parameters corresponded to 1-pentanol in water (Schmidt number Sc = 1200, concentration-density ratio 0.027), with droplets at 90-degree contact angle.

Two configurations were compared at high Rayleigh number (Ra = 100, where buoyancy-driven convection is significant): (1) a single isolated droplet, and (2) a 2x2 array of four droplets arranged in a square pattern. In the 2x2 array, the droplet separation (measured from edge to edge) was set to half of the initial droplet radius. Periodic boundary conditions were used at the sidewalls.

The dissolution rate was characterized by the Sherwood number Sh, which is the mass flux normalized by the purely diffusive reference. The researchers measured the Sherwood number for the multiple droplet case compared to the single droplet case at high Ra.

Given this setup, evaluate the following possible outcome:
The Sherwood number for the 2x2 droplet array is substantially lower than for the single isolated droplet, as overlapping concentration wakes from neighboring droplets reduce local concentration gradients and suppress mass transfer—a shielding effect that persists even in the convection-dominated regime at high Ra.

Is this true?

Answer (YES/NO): NO